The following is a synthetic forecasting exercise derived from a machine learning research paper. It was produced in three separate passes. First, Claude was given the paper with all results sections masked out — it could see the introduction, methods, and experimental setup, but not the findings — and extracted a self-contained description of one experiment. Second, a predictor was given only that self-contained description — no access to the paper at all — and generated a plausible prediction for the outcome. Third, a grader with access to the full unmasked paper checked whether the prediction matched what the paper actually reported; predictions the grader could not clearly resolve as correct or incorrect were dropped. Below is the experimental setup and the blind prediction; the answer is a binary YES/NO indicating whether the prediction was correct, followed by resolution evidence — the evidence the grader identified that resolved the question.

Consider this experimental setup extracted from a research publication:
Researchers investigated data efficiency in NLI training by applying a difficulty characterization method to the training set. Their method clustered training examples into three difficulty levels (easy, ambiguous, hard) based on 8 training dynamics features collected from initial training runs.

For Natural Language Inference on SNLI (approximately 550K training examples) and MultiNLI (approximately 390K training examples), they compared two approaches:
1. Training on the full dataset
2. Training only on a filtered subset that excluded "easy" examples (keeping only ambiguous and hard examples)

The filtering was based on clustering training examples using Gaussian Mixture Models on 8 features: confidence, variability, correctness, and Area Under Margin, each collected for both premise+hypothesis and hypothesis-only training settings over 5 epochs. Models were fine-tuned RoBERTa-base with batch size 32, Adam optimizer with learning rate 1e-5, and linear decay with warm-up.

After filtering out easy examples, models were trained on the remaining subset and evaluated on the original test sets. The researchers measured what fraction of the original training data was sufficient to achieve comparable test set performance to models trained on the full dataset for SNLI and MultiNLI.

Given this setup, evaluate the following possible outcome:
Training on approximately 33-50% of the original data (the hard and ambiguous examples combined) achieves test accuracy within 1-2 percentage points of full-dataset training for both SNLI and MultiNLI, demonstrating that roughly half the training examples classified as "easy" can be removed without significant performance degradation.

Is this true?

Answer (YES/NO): NO